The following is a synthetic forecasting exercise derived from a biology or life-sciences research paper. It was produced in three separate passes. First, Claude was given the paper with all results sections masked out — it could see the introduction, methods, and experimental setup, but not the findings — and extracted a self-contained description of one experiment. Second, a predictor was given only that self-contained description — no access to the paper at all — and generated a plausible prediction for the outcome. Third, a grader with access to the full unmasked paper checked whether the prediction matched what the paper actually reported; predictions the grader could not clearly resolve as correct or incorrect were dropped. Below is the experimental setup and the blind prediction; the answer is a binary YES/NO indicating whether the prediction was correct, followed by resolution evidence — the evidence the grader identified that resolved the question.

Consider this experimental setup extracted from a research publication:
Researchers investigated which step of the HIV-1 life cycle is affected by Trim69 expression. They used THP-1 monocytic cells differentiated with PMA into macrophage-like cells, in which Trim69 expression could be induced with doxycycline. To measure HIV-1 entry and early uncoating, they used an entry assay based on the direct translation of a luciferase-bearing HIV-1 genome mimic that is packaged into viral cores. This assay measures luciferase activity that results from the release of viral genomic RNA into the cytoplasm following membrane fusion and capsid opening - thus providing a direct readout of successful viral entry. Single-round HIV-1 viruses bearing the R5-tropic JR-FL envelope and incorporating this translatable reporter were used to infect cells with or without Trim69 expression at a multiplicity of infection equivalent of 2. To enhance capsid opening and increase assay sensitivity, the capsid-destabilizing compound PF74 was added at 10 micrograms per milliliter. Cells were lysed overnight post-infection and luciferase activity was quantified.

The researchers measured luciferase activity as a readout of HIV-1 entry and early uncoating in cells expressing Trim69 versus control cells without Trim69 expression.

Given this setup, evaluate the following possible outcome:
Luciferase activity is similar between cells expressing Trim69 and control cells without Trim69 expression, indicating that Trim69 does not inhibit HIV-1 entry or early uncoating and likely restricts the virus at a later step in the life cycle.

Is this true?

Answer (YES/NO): YES